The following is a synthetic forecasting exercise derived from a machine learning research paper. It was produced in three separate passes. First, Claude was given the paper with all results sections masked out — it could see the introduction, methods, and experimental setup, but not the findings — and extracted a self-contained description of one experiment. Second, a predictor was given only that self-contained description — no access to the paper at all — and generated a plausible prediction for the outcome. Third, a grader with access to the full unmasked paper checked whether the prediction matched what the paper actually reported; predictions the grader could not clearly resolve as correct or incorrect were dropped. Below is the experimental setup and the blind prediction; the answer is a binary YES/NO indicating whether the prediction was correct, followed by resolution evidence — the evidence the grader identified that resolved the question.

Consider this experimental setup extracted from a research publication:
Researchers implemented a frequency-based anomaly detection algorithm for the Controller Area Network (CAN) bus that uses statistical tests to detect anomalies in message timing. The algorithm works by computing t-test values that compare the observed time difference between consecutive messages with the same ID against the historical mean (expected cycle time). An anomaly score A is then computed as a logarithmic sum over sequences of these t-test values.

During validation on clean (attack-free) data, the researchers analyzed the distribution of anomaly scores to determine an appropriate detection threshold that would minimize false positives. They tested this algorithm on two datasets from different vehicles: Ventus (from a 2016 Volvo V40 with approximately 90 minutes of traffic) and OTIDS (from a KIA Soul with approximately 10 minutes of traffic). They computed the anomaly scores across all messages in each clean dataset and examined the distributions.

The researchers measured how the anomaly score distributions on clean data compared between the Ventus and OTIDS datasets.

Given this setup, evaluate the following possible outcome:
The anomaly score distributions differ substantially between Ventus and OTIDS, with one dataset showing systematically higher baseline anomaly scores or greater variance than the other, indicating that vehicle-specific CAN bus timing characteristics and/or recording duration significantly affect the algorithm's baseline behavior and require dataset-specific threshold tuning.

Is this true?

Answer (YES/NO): YES